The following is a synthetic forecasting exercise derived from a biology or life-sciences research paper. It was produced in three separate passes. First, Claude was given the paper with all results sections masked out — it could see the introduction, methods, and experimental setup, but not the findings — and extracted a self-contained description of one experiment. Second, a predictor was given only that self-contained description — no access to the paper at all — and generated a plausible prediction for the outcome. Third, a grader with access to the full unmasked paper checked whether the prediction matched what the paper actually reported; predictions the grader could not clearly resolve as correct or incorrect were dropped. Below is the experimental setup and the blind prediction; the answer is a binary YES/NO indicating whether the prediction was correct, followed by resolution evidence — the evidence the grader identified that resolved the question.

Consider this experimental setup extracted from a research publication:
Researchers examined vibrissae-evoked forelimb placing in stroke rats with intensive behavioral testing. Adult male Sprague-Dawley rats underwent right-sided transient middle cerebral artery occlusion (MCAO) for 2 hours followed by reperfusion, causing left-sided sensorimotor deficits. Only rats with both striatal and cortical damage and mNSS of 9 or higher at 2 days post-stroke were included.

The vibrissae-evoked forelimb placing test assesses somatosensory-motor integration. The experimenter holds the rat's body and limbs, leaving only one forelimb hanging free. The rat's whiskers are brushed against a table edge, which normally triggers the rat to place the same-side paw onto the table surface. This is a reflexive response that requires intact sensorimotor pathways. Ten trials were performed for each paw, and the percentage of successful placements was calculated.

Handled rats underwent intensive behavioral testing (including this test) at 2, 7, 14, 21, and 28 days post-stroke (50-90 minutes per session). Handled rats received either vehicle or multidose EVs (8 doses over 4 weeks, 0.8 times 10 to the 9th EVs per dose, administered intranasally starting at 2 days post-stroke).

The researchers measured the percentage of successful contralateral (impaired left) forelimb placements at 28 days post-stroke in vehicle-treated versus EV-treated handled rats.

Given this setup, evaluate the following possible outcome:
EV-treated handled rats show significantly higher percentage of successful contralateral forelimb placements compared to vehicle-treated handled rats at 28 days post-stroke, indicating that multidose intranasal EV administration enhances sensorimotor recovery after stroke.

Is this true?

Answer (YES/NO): NO